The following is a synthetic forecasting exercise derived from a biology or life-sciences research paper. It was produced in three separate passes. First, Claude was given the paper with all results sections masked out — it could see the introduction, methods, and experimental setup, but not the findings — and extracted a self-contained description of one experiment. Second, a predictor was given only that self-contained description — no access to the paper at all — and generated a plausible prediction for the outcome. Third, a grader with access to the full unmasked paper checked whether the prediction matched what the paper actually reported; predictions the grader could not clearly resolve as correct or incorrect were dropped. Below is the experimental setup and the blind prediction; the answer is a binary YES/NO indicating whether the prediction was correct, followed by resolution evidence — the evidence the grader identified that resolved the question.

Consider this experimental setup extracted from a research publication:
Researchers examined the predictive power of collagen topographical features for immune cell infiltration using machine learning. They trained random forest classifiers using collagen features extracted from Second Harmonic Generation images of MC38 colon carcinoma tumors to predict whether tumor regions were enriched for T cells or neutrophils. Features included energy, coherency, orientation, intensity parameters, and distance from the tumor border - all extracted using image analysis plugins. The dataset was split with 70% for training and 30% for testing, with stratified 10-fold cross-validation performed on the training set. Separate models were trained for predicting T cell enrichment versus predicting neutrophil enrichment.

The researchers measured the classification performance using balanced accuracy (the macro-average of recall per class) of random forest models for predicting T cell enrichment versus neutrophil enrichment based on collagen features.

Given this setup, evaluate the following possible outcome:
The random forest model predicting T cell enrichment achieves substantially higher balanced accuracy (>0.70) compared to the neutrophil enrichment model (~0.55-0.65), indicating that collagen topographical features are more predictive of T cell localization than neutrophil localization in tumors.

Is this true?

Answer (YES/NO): NO